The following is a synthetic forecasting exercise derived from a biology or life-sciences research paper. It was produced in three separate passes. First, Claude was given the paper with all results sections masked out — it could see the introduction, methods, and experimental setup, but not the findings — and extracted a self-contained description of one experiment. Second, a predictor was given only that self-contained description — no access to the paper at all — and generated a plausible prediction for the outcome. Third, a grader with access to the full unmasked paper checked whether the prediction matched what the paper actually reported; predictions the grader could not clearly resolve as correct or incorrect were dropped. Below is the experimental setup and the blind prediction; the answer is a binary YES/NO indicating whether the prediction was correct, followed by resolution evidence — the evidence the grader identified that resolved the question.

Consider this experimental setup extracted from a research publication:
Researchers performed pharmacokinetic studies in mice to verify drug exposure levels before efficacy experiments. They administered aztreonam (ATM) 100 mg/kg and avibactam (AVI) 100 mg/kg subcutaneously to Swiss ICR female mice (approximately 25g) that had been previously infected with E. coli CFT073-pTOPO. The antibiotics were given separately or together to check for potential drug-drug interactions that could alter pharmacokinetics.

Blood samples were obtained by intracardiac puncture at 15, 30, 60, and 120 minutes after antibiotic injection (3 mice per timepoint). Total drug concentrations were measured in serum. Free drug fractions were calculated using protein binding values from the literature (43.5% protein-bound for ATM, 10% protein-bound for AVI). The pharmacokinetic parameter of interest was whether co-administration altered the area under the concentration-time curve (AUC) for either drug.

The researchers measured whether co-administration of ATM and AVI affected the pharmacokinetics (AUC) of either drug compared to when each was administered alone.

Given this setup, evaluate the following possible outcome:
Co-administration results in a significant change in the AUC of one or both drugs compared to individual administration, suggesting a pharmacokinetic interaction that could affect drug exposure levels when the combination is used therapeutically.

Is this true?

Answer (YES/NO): NO